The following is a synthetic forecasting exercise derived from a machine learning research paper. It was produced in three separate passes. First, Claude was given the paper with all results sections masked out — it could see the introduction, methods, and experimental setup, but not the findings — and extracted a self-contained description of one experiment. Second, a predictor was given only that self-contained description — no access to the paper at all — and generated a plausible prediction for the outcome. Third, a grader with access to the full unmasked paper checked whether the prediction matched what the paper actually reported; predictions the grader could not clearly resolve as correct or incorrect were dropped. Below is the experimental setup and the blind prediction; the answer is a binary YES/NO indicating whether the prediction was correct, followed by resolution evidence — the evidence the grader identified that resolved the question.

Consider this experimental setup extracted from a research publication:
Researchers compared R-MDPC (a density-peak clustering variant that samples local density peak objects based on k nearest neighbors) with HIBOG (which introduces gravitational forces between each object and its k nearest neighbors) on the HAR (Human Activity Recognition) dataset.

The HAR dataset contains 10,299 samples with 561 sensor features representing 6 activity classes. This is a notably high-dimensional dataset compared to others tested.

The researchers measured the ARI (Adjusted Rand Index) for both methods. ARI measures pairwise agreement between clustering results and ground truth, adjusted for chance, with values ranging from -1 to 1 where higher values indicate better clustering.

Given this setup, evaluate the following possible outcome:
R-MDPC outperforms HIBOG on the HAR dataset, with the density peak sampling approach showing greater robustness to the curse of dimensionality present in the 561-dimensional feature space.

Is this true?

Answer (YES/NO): NO